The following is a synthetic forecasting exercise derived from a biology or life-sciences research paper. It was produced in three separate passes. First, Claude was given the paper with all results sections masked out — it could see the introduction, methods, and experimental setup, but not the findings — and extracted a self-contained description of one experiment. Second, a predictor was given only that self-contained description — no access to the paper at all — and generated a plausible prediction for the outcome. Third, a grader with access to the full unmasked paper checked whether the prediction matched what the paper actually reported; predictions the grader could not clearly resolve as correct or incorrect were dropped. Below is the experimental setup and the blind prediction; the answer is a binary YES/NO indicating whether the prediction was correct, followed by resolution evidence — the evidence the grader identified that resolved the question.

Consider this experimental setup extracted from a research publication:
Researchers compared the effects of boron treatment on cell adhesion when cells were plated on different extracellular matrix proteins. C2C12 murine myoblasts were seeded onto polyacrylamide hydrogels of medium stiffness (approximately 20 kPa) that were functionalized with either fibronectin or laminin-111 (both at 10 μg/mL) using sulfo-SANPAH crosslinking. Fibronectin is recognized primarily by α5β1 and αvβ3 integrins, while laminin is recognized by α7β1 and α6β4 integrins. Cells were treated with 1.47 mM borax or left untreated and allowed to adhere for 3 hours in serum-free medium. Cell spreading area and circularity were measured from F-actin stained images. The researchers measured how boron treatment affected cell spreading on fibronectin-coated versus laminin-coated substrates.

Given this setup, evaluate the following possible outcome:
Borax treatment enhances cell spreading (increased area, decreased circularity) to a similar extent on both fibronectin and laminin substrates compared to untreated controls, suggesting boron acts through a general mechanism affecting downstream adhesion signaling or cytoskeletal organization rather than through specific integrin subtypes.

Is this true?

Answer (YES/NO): NO